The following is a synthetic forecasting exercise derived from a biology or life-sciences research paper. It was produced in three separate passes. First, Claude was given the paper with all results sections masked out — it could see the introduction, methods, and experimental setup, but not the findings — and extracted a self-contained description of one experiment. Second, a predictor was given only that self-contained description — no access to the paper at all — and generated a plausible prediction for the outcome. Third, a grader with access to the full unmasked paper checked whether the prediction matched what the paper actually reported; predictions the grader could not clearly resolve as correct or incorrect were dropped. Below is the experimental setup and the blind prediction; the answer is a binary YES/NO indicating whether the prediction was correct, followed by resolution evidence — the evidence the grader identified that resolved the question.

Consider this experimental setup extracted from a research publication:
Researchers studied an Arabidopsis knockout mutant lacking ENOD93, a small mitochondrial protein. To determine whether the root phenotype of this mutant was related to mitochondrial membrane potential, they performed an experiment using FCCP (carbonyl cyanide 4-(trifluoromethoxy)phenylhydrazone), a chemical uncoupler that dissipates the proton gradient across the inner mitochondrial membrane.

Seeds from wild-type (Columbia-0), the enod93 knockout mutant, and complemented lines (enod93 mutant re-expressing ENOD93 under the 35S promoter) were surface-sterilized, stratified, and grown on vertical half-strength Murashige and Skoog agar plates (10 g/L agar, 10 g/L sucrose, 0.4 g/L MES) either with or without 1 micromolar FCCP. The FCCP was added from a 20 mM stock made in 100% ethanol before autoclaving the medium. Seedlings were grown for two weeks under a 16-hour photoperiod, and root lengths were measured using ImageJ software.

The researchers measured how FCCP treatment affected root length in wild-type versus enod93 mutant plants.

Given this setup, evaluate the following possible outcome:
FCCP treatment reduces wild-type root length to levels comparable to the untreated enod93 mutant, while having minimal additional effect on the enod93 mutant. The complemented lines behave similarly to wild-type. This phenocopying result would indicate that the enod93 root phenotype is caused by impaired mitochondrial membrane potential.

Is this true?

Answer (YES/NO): NO